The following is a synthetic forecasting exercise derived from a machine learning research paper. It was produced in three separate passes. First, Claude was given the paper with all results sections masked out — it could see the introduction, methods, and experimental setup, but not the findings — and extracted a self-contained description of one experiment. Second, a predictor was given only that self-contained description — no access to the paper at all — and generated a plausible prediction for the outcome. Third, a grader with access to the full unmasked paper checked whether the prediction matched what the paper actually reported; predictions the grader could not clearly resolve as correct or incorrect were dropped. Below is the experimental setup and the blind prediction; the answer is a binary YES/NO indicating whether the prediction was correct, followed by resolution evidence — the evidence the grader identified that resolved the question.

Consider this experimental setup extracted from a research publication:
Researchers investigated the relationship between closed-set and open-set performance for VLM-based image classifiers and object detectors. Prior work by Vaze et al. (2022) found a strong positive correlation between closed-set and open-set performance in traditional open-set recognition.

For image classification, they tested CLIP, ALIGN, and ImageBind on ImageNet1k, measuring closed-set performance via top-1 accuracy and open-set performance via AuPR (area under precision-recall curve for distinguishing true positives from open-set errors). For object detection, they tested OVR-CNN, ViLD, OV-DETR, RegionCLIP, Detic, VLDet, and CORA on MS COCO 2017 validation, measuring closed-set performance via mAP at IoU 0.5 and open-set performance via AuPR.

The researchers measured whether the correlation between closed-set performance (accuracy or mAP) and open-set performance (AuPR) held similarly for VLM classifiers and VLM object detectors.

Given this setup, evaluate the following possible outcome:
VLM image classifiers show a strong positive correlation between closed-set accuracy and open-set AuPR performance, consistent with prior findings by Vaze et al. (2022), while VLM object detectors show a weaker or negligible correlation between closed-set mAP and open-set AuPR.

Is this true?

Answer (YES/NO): YES